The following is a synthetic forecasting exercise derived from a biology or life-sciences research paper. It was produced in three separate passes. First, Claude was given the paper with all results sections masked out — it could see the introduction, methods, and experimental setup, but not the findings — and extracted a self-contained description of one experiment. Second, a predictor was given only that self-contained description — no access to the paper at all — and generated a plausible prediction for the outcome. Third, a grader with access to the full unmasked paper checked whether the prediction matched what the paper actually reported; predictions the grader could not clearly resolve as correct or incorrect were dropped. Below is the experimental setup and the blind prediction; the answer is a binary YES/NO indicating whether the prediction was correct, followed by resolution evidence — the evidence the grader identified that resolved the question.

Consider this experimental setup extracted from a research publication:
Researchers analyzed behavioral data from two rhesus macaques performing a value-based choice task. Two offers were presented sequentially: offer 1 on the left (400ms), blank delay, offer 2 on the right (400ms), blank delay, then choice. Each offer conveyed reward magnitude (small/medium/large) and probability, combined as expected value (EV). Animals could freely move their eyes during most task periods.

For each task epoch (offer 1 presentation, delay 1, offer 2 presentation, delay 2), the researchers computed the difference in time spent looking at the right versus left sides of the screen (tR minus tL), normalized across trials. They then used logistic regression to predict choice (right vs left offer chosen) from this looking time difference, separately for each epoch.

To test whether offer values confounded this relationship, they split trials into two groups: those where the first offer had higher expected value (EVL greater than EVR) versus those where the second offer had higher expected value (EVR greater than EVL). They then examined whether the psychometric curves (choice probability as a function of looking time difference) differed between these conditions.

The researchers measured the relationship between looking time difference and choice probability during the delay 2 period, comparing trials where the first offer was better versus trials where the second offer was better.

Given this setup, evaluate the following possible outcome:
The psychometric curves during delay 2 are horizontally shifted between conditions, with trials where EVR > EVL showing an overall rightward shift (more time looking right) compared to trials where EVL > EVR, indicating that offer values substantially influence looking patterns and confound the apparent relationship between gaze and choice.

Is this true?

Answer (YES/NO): NO